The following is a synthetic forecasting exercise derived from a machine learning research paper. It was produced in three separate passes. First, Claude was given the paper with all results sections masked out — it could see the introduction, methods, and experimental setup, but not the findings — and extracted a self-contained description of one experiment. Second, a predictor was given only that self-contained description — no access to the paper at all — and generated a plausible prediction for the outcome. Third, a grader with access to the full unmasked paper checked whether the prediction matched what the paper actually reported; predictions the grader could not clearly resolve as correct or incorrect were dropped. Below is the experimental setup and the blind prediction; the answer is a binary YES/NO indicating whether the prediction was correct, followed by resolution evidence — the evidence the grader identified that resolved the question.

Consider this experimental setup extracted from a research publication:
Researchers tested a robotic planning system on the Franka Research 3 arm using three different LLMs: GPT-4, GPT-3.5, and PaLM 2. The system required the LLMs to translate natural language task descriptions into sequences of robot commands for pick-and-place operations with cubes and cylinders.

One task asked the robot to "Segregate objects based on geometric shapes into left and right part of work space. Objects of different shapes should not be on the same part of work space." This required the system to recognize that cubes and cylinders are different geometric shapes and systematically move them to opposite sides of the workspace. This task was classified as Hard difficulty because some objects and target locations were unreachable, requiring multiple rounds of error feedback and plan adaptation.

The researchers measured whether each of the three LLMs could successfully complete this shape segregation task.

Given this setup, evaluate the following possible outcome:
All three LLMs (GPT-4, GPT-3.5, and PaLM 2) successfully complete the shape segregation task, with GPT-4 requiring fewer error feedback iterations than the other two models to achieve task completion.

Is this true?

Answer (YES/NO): NO